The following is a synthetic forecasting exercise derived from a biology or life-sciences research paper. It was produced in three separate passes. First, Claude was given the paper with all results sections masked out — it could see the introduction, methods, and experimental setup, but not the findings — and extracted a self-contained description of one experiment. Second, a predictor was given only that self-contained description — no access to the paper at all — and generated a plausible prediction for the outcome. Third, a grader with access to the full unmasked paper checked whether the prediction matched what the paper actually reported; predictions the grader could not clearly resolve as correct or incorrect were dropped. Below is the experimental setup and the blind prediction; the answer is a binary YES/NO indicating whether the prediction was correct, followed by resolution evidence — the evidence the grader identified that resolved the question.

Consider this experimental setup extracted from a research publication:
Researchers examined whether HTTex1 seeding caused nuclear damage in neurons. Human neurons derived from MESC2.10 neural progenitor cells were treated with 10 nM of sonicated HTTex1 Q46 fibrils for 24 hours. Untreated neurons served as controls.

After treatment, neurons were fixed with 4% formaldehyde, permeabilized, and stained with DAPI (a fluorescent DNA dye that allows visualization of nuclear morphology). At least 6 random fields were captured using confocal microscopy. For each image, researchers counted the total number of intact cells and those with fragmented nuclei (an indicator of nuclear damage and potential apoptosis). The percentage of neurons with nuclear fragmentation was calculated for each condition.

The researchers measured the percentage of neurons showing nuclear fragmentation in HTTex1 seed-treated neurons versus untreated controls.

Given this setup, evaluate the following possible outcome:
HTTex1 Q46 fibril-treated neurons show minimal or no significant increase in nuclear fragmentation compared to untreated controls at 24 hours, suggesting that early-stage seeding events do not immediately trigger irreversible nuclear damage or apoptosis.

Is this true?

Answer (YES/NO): NO